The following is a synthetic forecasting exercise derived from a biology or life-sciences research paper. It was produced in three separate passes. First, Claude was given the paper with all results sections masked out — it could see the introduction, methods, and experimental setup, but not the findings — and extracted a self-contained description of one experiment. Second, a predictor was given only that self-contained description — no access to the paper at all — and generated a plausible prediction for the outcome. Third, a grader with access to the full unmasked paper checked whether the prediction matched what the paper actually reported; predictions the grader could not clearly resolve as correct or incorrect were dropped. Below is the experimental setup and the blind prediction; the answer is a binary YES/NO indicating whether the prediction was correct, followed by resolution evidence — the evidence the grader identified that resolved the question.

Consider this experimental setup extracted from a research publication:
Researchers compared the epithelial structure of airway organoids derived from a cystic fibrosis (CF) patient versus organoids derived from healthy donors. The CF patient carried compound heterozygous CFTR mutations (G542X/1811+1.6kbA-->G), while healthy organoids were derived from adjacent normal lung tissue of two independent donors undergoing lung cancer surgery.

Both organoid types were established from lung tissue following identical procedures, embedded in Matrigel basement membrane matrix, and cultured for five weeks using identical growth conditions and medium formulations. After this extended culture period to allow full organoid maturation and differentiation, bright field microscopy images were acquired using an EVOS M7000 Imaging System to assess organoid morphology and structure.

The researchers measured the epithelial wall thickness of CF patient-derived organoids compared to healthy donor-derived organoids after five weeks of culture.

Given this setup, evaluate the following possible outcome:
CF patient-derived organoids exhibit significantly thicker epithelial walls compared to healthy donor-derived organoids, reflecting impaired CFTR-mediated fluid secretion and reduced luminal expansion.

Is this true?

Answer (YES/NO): YES